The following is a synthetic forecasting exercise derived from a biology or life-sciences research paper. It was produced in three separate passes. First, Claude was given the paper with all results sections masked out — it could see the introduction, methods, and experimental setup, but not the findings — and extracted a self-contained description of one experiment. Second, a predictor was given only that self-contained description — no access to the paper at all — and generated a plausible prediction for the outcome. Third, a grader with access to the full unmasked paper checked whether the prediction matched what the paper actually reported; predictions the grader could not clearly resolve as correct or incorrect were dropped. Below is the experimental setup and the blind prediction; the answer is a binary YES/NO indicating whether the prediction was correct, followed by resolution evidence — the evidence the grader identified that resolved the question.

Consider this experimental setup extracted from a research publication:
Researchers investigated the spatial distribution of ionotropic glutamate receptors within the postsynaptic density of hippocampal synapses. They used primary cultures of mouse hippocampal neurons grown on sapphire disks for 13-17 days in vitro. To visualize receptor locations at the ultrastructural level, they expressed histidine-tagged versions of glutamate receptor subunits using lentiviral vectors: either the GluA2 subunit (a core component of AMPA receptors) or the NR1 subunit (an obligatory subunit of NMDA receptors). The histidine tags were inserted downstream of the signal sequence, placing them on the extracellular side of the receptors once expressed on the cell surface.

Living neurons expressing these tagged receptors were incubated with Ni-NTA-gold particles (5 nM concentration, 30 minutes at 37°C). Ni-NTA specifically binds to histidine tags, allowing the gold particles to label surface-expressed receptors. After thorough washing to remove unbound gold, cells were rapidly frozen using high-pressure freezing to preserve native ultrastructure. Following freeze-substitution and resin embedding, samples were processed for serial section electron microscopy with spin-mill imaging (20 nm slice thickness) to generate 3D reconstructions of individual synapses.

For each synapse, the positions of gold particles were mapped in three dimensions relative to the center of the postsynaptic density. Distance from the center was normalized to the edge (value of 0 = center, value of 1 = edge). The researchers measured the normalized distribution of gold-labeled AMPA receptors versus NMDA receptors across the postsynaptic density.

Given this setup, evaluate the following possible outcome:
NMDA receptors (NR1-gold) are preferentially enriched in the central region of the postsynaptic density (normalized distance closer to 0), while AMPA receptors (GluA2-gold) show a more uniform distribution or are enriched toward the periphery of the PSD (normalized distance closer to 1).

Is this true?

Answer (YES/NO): YES